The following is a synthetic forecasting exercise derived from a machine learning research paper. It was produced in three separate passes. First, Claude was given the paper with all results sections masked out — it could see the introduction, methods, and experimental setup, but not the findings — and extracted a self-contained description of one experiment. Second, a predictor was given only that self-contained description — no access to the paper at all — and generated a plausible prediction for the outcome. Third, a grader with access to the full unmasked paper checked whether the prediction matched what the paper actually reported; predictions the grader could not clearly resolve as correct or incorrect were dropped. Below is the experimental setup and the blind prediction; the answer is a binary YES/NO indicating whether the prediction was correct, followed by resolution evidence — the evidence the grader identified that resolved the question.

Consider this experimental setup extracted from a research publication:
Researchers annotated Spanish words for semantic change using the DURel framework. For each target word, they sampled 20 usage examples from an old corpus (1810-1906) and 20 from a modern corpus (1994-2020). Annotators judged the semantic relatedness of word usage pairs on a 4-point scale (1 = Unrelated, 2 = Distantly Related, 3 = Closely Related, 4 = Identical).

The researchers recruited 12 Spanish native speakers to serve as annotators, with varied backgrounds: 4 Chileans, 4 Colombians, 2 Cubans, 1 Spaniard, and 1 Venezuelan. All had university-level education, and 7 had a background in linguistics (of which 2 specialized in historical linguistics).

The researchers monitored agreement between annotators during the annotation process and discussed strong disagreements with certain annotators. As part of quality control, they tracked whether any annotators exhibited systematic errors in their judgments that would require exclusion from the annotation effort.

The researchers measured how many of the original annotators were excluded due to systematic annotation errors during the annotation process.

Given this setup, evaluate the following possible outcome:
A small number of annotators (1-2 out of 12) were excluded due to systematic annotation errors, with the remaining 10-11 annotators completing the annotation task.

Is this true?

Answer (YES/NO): YES